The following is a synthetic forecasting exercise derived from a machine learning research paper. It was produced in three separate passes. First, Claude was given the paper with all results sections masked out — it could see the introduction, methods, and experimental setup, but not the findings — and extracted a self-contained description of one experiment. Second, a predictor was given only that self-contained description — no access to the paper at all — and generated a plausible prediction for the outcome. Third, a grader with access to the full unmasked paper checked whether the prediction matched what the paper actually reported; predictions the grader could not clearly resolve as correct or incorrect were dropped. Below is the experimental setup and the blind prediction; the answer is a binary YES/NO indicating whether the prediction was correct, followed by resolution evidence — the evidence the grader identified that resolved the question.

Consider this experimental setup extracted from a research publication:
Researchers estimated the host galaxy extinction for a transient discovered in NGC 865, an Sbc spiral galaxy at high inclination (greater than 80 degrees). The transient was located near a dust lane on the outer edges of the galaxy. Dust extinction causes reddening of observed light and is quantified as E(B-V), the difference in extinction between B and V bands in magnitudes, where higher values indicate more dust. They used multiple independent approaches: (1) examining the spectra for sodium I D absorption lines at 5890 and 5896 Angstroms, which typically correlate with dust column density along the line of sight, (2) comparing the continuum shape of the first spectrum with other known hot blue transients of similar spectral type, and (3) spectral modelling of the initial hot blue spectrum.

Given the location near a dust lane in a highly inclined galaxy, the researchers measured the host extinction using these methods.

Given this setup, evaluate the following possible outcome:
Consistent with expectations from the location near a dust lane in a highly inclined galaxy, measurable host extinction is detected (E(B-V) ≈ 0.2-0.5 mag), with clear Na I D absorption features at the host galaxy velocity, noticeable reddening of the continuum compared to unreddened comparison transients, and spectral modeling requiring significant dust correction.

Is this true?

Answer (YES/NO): NO